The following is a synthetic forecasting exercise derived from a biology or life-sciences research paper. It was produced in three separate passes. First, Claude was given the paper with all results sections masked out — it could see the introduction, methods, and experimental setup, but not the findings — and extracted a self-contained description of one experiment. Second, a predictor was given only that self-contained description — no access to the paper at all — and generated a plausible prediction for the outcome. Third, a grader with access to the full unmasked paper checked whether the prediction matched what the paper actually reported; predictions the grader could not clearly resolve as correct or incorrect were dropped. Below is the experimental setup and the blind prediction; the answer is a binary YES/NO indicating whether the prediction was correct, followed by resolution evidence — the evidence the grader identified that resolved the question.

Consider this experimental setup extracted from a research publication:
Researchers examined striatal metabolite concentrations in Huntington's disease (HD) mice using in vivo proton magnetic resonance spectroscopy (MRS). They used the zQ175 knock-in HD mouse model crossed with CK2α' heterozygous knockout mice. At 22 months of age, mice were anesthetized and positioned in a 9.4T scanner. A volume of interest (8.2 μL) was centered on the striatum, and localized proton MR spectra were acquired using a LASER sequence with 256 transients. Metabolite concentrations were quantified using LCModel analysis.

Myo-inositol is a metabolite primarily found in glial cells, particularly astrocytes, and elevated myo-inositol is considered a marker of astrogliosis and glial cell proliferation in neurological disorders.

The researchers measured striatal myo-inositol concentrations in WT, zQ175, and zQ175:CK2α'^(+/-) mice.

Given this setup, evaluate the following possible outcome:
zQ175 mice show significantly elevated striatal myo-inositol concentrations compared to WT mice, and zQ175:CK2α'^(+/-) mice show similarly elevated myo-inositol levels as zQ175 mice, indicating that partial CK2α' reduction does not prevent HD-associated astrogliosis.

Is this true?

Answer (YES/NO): NO